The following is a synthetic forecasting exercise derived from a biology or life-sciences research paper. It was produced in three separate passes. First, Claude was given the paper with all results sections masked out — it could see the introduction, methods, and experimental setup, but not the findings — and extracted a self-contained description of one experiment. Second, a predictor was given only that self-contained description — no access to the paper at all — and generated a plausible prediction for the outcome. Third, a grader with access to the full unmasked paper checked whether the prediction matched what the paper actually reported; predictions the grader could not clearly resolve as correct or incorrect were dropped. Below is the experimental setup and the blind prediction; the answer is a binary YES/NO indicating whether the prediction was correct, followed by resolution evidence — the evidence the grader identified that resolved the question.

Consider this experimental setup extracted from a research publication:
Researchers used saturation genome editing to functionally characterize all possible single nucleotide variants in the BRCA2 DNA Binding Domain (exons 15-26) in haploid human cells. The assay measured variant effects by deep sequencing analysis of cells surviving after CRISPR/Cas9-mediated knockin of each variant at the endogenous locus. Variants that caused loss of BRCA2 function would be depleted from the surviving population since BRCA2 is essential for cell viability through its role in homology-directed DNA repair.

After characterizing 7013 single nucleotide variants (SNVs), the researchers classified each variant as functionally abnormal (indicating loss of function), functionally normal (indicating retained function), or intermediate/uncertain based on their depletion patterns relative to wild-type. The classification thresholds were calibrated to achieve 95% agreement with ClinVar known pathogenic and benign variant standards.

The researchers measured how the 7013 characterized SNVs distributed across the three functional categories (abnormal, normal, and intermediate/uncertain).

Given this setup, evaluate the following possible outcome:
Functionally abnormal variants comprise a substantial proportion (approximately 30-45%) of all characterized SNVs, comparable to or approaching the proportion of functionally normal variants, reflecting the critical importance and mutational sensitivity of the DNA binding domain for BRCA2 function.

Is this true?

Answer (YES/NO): NO